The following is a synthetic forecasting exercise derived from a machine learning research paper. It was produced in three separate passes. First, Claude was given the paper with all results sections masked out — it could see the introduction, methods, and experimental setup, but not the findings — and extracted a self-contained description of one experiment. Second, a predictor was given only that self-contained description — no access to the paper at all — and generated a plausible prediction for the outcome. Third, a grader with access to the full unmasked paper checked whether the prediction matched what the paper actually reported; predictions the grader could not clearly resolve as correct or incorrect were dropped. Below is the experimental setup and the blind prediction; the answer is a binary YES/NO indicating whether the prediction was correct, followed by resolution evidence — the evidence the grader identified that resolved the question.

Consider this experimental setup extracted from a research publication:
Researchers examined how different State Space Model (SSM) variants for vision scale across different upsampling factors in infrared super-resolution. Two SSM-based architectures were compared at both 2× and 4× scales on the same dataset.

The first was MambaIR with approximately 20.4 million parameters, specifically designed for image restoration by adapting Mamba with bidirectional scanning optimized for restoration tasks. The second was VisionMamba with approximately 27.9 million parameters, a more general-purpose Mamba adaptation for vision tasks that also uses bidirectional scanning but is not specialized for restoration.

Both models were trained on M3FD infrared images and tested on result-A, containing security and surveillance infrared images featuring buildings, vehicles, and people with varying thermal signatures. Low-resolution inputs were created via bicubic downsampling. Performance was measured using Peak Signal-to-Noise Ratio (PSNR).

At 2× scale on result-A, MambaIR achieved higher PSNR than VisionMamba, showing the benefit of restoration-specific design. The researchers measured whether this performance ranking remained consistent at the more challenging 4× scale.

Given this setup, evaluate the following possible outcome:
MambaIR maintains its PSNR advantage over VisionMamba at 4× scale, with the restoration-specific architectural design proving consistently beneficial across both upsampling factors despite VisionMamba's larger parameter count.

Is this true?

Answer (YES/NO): NO